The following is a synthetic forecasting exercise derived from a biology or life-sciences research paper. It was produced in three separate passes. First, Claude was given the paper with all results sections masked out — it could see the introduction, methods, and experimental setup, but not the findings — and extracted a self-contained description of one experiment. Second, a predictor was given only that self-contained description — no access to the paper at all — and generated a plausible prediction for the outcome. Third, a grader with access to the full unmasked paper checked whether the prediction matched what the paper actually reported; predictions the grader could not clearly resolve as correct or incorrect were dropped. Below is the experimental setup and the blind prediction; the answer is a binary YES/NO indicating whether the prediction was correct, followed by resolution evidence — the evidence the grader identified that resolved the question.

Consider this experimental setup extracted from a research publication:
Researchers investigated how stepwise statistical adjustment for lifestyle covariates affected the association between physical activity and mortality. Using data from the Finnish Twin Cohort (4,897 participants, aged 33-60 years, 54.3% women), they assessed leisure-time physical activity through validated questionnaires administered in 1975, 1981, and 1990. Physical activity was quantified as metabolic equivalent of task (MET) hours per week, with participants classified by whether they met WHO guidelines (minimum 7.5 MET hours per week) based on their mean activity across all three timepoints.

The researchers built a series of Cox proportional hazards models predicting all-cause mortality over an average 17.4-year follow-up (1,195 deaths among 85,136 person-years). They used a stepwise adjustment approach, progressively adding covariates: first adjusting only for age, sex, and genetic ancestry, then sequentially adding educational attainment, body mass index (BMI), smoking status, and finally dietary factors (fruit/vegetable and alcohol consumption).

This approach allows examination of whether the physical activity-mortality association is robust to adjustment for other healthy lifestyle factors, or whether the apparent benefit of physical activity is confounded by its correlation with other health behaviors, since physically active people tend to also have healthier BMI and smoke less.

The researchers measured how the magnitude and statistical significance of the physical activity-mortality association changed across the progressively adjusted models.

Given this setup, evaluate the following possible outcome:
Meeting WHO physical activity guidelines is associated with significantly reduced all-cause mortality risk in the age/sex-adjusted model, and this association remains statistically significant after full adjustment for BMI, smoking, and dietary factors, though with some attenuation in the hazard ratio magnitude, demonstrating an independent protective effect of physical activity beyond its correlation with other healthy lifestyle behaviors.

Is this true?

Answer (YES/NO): NO